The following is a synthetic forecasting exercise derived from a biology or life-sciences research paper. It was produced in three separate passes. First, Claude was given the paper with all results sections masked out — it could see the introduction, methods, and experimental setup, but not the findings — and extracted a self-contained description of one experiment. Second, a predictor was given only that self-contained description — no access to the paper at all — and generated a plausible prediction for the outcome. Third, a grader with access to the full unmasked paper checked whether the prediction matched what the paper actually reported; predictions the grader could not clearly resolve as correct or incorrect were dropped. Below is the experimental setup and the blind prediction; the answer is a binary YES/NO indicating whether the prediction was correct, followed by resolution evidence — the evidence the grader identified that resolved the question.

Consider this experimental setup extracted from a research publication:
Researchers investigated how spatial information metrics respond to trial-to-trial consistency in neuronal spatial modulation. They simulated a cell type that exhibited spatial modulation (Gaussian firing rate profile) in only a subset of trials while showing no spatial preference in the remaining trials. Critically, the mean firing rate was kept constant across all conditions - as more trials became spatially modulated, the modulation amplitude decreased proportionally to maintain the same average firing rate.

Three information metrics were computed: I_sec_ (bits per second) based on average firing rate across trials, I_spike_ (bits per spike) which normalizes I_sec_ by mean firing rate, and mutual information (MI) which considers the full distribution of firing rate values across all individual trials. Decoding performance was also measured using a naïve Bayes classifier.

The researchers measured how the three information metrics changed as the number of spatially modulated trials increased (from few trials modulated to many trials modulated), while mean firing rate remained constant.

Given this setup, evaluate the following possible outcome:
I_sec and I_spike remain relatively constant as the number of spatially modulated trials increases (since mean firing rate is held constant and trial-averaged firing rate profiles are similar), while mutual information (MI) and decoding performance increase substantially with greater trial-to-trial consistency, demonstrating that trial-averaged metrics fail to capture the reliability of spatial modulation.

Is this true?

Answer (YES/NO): YES